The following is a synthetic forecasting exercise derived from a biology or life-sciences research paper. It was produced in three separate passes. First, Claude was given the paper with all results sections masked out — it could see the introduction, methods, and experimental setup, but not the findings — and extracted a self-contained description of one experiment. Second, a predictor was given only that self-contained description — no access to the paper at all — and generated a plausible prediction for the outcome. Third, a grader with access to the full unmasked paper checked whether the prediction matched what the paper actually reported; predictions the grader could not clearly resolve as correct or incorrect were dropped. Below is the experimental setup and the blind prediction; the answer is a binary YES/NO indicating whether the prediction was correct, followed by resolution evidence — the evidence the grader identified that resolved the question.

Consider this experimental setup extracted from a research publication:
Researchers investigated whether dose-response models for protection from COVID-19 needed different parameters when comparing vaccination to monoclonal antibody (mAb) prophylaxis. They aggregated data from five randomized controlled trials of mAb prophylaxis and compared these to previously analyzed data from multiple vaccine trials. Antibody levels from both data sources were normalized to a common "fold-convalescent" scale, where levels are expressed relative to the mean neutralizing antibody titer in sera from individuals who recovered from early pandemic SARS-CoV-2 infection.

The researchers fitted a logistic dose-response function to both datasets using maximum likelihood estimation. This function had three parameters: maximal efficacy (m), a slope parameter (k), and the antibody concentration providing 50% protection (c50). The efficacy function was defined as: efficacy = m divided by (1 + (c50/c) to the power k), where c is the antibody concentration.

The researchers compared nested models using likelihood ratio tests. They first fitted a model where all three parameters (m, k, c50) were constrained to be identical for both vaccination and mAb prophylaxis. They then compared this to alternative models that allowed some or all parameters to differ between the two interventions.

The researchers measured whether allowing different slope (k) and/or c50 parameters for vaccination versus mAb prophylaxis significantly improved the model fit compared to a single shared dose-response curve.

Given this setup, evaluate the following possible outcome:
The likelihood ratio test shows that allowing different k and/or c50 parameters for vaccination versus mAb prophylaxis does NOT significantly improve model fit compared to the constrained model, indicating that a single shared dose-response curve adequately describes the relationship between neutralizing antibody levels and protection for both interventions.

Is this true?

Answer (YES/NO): NO